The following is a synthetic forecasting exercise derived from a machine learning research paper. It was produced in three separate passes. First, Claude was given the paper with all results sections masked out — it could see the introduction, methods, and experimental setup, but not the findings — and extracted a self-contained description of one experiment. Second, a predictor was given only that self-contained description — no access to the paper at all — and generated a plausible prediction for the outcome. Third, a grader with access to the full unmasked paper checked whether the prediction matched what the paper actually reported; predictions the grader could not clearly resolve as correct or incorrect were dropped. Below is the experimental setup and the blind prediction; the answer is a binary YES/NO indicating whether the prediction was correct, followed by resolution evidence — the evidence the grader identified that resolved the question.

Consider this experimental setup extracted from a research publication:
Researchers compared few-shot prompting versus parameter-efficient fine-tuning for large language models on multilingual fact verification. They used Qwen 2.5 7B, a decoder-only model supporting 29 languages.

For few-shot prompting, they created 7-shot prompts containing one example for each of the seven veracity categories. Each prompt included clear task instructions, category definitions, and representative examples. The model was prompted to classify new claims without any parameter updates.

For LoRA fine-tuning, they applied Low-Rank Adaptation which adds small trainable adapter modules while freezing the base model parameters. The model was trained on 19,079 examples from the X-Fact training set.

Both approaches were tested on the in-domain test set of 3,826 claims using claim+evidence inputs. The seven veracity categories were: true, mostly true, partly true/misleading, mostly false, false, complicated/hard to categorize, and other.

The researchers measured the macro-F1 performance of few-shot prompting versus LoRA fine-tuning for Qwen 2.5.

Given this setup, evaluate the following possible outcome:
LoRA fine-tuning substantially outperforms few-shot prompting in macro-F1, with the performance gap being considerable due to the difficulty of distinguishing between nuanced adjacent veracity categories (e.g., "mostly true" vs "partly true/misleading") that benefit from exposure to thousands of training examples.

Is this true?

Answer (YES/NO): YES